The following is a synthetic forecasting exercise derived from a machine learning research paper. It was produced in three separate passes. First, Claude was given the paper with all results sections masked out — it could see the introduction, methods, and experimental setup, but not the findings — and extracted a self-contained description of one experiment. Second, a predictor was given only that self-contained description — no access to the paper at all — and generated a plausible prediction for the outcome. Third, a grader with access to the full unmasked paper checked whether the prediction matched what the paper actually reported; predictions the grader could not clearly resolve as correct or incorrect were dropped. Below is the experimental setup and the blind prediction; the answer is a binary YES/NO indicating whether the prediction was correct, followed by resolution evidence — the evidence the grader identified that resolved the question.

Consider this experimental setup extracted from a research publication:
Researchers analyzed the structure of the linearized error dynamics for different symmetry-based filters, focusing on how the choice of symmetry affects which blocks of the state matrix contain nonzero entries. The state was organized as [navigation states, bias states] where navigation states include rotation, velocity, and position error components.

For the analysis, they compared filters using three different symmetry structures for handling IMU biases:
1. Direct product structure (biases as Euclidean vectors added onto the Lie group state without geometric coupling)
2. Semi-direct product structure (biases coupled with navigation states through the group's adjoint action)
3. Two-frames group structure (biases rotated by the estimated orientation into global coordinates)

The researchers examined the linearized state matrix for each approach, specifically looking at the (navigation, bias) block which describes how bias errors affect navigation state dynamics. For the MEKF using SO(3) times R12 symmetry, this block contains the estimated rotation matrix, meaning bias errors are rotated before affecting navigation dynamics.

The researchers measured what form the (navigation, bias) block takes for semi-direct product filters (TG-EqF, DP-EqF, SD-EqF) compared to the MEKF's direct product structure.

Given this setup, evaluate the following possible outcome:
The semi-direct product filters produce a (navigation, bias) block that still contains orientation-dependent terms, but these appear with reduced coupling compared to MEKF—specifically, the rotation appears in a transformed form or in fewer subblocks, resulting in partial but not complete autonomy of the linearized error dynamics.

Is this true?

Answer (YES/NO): NO